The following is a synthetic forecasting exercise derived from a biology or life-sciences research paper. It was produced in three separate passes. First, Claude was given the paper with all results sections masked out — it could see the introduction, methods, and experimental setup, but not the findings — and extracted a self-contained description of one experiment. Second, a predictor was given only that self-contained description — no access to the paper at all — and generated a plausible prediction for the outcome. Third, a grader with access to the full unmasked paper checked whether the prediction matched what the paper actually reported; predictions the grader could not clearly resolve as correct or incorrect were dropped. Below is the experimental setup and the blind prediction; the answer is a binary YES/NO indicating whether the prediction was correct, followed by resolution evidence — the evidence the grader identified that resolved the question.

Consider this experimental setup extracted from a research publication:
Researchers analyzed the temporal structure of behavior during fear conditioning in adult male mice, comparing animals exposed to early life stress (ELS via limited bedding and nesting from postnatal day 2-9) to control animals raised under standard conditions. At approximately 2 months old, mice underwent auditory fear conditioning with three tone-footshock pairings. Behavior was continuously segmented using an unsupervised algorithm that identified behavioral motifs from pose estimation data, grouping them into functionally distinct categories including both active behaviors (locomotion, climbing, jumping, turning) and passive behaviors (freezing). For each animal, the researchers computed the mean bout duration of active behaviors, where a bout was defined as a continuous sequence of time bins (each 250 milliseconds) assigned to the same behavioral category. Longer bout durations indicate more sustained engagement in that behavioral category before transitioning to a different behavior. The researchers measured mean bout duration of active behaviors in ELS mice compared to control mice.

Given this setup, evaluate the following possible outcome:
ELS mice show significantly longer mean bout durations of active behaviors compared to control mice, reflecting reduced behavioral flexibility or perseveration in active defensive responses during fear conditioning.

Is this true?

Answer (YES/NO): YES